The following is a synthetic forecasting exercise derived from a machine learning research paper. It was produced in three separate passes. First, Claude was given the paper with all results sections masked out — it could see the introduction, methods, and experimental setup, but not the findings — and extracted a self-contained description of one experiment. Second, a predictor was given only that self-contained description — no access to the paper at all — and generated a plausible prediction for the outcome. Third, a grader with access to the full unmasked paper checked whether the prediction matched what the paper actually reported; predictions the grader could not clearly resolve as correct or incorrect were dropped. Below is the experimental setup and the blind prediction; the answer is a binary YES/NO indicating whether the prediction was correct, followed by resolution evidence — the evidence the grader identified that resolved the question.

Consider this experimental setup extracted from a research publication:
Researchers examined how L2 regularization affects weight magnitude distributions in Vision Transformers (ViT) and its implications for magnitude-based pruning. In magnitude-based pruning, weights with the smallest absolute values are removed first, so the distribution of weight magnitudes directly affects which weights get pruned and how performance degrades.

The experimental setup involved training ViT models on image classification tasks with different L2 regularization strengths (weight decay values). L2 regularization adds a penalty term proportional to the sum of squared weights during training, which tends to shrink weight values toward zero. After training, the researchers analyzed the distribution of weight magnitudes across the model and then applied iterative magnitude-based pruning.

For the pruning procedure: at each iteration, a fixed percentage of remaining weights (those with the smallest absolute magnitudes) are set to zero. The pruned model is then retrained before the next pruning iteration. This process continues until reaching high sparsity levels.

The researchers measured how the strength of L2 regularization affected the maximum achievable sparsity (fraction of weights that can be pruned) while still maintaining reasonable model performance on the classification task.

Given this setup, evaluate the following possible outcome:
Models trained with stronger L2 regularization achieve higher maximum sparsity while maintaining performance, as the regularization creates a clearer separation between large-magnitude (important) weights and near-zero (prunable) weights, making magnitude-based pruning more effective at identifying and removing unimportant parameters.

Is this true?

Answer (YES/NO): NO